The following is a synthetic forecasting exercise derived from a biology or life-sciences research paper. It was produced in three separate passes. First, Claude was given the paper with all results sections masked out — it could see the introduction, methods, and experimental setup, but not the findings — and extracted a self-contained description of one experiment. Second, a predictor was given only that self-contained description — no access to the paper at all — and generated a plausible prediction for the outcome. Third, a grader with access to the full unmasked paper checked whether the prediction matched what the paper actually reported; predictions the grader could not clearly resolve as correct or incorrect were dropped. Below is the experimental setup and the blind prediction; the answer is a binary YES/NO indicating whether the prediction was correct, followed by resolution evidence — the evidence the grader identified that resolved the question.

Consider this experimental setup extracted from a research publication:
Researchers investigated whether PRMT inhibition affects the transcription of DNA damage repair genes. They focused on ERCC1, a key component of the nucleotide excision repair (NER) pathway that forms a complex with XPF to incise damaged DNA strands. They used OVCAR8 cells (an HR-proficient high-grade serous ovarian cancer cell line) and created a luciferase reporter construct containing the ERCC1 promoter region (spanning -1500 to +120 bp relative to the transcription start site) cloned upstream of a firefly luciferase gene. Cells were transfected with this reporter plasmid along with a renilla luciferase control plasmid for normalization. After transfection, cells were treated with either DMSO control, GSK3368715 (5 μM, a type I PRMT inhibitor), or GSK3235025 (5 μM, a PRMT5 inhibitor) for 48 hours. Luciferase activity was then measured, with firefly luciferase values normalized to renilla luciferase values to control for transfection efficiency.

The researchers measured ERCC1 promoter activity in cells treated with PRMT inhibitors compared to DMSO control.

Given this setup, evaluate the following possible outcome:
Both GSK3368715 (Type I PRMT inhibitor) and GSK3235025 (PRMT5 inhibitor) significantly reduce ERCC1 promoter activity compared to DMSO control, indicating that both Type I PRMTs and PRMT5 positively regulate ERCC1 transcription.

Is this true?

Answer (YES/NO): YES